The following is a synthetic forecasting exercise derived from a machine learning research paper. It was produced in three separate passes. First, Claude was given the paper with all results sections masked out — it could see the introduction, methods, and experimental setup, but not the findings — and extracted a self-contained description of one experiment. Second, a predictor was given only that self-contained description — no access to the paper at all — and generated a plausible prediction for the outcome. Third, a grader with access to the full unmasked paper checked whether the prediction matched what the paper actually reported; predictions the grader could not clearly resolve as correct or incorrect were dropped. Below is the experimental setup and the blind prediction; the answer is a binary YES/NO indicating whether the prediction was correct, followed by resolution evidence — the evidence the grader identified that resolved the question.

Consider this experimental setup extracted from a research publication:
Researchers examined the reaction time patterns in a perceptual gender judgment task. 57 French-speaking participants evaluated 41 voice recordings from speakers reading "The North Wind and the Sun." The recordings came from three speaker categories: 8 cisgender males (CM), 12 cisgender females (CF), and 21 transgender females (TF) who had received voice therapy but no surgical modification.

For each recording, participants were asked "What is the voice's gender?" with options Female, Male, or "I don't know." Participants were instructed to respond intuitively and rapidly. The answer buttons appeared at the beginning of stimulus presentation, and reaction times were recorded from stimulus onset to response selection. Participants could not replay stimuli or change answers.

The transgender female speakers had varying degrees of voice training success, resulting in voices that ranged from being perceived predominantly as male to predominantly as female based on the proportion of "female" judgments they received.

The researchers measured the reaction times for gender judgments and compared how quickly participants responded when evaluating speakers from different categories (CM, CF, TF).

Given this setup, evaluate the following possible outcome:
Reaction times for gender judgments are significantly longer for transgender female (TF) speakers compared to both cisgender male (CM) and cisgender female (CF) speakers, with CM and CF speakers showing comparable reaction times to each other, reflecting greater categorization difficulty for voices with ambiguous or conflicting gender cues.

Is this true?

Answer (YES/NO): YES